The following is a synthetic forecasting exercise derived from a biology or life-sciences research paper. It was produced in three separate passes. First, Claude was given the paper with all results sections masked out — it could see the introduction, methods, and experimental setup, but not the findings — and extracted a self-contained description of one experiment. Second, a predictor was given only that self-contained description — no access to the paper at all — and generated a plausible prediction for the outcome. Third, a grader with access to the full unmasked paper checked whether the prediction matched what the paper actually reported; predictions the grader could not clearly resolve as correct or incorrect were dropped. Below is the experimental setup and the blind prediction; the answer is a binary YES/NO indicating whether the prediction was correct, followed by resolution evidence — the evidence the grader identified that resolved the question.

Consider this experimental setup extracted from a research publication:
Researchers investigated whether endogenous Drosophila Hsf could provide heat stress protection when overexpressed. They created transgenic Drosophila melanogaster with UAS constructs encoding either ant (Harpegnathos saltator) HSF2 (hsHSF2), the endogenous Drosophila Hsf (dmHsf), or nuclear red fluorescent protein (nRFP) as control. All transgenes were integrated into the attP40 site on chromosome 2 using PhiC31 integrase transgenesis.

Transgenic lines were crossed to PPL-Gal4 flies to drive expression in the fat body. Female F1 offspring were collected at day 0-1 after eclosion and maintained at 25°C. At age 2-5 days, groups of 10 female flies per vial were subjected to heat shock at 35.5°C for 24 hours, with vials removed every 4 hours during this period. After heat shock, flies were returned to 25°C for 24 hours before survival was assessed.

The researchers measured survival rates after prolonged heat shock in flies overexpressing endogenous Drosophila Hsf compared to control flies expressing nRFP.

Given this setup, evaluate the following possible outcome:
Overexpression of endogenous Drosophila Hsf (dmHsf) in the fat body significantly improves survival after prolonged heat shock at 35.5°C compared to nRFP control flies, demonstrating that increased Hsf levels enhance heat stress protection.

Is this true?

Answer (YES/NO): YES